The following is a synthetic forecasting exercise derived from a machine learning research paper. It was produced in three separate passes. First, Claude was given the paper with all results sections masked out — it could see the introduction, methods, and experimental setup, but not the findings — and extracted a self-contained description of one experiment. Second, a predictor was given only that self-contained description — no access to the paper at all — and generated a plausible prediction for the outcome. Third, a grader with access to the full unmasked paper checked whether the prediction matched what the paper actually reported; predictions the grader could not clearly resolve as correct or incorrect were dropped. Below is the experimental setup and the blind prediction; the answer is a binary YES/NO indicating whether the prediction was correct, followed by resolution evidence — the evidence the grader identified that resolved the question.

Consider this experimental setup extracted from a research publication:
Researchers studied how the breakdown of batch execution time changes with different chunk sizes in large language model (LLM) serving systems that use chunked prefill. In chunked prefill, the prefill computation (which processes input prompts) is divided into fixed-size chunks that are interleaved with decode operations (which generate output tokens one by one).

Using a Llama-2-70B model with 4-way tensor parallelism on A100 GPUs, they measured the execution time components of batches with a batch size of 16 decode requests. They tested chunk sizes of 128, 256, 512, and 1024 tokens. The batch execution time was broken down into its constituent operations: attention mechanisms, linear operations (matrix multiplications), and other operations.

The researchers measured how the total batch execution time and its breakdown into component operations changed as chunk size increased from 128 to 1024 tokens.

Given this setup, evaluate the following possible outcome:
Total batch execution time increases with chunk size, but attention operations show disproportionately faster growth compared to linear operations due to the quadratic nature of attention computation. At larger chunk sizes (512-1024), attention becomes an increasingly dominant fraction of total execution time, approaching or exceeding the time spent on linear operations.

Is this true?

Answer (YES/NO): NO